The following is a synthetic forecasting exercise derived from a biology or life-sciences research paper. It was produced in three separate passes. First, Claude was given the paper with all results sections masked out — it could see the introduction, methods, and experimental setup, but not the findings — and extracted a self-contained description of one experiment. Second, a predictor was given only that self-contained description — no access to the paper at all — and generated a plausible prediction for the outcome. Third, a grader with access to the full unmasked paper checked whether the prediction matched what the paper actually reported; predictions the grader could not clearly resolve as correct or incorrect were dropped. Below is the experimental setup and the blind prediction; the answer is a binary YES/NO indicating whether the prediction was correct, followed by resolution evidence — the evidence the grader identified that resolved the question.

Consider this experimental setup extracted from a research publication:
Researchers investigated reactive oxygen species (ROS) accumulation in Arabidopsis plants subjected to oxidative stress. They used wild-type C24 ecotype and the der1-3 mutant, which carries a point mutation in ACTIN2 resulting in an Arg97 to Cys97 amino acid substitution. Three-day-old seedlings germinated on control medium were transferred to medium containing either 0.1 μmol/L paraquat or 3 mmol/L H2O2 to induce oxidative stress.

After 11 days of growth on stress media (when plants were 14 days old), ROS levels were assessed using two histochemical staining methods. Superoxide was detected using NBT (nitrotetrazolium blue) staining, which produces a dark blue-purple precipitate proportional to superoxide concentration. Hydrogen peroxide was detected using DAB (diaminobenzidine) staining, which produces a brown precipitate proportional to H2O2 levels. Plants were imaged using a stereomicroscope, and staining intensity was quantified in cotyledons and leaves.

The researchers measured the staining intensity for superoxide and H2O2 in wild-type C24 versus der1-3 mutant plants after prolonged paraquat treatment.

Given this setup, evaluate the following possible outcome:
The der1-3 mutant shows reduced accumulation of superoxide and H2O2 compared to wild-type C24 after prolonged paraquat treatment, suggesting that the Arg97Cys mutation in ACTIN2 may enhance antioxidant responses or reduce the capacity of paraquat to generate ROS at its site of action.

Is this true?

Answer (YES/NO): NO